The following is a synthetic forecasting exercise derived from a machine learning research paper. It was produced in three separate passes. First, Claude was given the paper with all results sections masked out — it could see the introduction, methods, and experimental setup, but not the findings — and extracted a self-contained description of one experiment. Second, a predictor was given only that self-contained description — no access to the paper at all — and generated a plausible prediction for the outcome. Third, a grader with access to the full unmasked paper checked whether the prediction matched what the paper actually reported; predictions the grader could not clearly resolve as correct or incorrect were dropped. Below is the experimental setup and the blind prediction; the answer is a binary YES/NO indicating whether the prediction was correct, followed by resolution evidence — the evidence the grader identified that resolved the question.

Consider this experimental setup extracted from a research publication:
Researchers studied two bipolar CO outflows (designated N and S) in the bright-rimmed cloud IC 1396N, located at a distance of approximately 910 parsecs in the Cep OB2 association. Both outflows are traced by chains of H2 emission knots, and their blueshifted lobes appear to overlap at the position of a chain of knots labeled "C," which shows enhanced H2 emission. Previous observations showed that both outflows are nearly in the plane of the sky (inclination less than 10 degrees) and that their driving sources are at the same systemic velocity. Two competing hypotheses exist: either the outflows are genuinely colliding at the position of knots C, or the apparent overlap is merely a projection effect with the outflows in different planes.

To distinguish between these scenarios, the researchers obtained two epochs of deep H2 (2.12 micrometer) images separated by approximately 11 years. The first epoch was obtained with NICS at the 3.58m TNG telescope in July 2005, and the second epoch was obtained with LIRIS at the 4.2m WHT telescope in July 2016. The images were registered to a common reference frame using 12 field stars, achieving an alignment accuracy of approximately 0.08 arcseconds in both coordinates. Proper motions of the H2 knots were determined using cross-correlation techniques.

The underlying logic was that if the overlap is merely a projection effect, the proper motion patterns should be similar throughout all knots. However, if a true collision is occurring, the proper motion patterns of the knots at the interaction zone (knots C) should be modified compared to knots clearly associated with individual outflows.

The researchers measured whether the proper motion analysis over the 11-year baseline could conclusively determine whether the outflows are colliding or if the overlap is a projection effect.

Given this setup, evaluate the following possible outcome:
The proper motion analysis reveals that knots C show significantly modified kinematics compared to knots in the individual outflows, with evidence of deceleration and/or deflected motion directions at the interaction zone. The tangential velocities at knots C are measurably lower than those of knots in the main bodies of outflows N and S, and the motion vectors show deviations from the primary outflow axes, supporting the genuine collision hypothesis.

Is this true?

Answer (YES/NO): YES